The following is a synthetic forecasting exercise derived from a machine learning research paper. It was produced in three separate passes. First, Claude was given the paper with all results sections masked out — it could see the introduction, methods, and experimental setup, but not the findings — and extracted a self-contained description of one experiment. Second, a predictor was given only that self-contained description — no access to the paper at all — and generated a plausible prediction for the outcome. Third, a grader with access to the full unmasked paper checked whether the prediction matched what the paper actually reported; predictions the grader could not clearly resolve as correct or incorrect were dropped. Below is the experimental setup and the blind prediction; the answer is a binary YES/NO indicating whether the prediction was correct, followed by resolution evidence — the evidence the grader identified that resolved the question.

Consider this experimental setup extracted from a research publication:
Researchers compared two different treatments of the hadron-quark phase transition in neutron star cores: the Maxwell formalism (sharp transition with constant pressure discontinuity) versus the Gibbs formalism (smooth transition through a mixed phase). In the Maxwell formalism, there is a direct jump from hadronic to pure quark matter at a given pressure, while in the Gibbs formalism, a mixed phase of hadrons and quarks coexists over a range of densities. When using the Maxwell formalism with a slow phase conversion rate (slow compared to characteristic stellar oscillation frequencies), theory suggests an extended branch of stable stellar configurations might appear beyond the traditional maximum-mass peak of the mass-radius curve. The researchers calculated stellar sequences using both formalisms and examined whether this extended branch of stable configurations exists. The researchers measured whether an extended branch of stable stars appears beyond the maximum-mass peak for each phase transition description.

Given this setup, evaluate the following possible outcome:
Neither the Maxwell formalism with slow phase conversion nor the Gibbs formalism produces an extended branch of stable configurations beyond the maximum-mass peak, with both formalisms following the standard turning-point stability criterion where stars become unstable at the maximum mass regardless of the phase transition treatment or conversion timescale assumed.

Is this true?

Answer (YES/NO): NO